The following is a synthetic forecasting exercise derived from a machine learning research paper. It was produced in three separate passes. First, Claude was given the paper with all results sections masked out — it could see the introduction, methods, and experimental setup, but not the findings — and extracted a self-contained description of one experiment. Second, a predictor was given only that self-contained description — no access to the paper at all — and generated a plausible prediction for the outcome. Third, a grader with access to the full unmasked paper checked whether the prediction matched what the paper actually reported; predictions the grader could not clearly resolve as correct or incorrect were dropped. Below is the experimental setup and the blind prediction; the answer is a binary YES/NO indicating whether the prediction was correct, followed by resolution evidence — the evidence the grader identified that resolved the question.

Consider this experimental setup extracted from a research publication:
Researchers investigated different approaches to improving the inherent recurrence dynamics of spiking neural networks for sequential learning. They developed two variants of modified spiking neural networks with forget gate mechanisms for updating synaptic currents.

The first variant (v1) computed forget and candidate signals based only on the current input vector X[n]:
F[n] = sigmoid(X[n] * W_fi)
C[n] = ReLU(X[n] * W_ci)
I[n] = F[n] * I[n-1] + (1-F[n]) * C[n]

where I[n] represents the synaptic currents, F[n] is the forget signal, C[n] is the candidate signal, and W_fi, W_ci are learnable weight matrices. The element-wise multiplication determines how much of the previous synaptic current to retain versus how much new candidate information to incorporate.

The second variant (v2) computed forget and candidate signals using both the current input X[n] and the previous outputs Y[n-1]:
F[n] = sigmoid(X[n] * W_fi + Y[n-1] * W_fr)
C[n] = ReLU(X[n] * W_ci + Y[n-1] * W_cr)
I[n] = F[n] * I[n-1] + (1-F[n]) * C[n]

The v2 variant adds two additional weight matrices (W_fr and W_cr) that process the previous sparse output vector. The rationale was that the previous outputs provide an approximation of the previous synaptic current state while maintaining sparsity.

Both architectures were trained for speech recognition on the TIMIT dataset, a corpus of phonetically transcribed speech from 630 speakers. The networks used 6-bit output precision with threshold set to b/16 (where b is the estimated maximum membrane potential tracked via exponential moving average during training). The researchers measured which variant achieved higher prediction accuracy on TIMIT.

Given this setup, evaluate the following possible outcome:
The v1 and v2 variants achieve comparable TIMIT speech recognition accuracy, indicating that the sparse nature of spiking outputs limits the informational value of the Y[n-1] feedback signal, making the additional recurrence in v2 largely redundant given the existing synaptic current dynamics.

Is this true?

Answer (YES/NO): NO